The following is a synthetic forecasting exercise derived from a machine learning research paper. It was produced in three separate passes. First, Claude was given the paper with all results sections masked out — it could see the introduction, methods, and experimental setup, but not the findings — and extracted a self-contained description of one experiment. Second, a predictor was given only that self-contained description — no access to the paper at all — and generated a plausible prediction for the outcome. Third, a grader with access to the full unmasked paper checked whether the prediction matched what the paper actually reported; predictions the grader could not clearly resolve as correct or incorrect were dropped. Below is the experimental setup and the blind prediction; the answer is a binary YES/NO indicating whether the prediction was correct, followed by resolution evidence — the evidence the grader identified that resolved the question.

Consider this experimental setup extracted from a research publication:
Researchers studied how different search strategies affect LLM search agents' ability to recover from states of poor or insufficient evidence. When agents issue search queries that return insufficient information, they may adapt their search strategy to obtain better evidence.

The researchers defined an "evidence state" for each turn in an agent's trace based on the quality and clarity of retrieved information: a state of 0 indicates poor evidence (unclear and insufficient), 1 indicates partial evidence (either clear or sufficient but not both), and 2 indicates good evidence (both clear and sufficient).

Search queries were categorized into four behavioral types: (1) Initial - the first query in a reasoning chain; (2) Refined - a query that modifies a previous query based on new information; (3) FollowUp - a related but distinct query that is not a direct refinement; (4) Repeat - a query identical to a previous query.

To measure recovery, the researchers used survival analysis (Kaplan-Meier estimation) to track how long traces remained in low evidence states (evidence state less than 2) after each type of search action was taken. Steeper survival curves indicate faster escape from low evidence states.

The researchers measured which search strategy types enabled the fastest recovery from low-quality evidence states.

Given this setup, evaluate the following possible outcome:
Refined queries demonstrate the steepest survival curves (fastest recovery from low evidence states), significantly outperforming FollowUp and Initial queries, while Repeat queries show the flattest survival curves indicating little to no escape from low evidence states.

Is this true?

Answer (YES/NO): NO